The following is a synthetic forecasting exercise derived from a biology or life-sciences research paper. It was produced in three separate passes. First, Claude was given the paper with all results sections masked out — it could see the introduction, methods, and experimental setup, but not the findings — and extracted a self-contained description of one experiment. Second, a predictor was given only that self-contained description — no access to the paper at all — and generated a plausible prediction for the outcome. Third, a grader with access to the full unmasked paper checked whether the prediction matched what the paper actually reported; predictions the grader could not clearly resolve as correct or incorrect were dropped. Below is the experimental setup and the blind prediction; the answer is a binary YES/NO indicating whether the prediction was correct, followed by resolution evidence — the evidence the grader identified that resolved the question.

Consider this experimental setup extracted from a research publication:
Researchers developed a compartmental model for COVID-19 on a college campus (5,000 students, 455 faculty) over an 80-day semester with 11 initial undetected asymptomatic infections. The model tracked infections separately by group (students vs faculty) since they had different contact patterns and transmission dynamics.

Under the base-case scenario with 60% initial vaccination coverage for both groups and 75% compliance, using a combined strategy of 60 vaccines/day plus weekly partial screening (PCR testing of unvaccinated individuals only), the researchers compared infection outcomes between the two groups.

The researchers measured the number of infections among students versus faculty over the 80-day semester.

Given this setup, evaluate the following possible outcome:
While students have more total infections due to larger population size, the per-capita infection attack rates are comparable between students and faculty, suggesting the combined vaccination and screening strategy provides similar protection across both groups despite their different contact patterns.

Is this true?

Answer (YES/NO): NO